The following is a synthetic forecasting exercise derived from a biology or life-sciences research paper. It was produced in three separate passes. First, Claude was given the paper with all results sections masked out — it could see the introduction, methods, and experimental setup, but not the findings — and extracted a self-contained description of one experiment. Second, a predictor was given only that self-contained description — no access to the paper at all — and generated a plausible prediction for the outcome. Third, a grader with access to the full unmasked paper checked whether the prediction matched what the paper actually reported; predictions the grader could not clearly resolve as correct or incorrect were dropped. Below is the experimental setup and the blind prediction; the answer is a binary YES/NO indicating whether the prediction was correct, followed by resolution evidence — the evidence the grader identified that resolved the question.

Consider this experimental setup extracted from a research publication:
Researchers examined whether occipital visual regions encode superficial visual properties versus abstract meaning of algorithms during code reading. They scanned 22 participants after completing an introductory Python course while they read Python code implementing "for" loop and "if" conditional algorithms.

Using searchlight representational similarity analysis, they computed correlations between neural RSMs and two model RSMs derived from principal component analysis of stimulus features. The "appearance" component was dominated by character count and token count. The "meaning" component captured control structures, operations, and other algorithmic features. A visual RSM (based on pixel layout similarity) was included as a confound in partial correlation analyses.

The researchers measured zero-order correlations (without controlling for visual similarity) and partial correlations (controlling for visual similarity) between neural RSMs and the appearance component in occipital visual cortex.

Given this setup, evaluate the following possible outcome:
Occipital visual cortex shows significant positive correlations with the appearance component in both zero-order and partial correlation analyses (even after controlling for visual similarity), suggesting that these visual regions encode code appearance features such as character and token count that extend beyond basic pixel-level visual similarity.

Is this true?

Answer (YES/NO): NO